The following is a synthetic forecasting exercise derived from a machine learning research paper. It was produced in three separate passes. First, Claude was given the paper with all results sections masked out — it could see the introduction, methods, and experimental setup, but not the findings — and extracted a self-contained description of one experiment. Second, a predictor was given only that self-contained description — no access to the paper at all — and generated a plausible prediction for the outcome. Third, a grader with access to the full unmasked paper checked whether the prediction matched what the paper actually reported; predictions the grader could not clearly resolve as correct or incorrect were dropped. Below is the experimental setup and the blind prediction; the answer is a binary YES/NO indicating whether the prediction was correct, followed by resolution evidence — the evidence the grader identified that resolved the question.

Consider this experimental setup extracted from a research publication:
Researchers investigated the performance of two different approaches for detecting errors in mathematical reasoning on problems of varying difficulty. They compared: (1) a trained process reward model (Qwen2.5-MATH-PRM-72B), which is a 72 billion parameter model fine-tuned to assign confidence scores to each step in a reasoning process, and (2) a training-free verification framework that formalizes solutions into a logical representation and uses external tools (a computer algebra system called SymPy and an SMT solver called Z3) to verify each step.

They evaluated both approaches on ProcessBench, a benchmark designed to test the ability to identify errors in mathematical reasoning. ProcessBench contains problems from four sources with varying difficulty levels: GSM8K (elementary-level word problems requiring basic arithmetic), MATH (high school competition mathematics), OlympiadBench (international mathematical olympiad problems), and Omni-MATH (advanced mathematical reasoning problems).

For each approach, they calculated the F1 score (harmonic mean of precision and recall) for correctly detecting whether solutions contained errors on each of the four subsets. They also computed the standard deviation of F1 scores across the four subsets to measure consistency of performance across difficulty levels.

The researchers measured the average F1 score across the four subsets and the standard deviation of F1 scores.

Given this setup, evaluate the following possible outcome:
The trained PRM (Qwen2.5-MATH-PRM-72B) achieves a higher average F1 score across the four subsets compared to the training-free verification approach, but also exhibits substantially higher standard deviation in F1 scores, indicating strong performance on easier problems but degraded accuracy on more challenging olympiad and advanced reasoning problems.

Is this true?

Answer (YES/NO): YES